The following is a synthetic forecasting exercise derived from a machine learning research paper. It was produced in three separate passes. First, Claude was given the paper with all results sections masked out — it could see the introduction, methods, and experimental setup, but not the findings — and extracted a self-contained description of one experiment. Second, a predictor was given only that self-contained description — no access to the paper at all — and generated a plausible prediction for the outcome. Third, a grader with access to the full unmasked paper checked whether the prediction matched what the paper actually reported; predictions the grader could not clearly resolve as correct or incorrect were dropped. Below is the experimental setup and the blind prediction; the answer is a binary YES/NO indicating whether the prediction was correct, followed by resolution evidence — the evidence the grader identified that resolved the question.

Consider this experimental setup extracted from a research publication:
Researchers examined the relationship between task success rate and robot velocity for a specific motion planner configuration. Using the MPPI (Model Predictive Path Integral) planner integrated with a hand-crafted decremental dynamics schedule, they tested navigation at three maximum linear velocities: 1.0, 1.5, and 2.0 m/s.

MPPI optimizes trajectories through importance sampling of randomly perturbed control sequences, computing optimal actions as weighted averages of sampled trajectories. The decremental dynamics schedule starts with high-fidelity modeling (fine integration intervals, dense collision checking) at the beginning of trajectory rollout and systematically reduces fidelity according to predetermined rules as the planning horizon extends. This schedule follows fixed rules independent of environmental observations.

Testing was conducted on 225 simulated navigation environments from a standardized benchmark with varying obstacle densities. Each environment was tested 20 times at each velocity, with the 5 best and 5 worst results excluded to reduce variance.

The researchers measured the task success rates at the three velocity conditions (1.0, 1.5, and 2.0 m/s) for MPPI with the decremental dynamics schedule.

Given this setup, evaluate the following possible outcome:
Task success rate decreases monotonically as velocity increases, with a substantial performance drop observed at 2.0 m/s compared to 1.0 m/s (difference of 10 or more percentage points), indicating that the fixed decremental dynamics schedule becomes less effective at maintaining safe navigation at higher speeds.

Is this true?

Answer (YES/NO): NO